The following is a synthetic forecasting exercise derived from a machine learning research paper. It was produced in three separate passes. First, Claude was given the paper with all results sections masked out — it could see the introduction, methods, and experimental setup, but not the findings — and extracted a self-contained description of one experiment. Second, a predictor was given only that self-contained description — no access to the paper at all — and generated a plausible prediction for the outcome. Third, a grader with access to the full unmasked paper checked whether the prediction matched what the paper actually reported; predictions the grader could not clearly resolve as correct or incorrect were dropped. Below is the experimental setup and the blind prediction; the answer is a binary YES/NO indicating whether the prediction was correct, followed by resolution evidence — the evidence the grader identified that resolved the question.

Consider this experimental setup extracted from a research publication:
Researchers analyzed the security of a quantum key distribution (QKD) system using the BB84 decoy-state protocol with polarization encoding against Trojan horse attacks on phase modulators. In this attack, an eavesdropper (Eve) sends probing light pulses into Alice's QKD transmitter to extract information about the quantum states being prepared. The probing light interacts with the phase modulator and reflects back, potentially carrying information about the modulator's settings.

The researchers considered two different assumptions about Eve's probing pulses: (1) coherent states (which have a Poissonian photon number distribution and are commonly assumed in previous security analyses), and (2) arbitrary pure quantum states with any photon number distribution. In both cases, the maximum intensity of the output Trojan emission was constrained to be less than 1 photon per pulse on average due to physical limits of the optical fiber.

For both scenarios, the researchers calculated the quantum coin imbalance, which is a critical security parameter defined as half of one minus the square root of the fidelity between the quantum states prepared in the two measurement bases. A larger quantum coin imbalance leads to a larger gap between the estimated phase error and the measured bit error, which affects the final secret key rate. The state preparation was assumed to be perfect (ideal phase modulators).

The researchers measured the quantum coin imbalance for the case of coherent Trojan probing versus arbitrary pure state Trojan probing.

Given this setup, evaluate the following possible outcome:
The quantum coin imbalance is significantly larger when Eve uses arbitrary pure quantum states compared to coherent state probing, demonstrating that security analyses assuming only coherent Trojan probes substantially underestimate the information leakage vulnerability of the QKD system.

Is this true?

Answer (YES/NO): NO